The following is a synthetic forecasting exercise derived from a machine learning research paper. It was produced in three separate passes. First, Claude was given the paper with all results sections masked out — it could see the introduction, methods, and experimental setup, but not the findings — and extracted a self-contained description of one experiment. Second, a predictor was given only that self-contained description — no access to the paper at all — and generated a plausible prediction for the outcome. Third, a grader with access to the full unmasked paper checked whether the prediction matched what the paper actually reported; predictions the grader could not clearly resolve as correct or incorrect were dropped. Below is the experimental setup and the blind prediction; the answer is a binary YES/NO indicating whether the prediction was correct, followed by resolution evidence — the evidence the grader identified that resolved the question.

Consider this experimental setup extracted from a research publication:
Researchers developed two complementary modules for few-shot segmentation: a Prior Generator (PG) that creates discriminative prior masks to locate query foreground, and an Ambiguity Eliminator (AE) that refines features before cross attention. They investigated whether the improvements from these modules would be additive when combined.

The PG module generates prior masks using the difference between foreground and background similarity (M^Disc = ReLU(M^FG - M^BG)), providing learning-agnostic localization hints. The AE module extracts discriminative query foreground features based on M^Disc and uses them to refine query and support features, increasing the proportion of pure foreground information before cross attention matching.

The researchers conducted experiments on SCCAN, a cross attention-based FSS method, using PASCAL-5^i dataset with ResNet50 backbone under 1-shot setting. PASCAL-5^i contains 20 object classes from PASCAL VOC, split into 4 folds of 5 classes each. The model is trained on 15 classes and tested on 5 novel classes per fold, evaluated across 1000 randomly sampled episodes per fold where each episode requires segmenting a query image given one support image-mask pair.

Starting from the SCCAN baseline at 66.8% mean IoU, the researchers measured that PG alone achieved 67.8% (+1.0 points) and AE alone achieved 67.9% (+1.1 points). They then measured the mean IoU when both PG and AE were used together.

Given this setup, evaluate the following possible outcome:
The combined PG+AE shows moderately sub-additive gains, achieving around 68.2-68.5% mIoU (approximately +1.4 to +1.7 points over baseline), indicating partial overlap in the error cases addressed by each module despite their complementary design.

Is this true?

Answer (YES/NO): YES